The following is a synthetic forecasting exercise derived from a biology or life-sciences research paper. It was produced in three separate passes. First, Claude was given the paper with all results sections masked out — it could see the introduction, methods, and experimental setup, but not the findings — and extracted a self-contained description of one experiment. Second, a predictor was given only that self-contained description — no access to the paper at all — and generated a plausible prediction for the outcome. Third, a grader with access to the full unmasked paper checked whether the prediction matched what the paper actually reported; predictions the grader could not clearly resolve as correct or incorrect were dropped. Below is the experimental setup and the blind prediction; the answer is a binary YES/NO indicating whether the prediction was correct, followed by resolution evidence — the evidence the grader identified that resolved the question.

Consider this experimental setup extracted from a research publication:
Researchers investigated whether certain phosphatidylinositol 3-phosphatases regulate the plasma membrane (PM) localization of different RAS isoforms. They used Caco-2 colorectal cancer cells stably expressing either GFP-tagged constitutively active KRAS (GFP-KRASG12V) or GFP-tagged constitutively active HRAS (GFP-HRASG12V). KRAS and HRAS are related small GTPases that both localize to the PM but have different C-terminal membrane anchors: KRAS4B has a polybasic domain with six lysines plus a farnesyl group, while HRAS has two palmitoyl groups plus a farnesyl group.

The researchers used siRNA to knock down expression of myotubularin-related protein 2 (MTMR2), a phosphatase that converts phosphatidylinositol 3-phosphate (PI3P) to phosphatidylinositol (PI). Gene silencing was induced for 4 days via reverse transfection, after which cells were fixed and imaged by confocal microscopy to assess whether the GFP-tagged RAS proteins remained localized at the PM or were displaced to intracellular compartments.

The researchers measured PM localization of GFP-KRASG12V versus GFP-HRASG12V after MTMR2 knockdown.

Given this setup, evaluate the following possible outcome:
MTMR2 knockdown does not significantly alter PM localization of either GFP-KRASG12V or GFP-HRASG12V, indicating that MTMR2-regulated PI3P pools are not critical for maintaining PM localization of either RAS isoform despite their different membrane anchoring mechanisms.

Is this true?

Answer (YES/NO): NO